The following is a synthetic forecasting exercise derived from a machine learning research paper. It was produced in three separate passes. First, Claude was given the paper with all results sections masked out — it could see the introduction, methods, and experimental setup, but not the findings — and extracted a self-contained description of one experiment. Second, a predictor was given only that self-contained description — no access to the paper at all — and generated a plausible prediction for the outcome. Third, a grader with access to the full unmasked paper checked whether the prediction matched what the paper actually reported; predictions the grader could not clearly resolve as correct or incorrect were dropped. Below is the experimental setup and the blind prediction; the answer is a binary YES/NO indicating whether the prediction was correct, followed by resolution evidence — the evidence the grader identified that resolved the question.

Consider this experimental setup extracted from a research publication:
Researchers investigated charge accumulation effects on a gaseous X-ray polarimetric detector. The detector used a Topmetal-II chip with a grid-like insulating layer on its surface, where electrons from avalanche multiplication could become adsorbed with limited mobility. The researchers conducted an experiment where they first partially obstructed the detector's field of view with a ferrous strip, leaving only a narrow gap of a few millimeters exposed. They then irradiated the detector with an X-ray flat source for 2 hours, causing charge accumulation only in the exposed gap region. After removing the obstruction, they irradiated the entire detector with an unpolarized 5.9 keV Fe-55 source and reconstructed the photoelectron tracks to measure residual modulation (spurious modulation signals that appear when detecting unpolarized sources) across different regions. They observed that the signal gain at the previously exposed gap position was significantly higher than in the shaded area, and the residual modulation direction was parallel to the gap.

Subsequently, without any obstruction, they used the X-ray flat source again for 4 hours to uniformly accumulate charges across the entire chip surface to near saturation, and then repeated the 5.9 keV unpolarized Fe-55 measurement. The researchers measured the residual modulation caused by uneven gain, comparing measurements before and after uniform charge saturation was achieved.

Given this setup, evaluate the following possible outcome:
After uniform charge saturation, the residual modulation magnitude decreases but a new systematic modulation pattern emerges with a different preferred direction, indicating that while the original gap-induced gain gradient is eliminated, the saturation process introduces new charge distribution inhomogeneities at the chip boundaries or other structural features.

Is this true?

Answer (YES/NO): NO